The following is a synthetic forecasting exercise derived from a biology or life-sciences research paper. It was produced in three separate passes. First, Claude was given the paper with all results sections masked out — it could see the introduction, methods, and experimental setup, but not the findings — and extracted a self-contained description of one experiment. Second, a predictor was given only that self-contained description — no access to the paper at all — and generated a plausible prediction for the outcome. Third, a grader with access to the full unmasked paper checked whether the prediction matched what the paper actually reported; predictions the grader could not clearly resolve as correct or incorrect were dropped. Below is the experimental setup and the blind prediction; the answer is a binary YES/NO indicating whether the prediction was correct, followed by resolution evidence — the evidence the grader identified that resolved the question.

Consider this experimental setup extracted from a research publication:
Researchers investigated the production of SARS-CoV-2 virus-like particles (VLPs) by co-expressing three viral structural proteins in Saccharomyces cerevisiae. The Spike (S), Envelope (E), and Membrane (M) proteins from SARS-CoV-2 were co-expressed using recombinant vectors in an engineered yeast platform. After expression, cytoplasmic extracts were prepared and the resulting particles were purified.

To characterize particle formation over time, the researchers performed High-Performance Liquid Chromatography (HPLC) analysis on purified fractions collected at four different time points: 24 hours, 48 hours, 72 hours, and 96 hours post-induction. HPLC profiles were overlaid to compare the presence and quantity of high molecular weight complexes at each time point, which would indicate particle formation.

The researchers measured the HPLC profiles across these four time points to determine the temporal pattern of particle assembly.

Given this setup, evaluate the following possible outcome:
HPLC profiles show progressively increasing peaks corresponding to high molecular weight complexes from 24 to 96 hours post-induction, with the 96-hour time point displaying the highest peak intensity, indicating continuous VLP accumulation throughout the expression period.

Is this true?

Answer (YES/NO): NO